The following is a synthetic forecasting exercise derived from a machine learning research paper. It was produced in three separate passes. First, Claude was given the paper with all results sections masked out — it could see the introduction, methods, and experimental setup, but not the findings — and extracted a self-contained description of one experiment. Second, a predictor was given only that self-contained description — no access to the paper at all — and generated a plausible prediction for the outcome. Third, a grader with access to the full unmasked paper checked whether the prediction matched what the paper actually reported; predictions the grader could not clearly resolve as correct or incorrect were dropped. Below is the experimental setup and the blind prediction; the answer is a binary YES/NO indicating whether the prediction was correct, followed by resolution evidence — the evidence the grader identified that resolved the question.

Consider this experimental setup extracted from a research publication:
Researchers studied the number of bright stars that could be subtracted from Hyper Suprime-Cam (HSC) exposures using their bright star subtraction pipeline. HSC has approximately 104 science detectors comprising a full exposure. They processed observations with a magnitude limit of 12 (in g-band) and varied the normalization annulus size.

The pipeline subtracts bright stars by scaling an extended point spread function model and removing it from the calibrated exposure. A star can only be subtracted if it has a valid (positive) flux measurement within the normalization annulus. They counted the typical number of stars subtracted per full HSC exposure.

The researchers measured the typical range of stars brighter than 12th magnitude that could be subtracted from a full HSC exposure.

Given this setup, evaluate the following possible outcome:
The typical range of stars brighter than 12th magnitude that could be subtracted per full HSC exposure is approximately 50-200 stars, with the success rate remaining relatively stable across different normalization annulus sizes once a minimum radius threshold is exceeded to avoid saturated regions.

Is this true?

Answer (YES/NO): NO